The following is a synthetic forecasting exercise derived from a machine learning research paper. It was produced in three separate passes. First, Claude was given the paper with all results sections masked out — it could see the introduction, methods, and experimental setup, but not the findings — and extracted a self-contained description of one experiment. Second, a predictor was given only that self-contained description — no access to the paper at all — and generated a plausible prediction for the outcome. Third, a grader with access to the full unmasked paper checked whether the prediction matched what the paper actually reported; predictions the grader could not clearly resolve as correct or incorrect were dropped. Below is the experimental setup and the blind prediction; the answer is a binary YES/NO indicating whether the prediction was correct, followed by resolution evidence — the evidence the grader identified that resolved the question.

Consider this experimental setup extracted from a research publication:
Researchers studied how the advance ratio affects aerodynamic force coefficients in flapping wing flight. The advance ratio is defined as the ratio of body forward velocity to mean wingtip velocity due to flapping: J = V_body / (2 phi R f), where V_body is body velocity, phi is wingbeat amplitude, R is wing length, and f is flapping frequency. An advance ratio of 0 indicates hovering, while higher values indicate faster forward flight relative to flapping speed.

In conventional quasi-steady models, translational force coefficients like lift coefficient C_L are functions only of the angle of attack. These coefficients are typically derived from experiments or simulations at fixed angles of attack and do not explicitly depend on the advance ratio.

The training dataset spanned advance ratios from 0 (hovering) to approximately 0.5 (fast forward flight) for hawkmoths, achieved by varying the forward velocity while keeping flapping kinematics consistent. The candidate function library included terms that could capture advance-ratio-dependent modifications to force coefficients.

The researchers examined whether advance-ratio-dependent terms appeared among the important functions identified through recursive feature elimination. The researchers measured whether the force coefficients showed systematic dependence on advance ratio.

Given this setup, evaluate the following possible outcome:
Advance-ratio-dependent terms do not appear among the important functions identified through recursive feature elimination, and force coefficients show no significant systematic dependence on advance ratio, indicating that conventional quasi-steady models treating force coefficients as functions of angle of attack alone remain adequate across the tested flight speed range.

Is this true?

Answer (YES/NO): NO